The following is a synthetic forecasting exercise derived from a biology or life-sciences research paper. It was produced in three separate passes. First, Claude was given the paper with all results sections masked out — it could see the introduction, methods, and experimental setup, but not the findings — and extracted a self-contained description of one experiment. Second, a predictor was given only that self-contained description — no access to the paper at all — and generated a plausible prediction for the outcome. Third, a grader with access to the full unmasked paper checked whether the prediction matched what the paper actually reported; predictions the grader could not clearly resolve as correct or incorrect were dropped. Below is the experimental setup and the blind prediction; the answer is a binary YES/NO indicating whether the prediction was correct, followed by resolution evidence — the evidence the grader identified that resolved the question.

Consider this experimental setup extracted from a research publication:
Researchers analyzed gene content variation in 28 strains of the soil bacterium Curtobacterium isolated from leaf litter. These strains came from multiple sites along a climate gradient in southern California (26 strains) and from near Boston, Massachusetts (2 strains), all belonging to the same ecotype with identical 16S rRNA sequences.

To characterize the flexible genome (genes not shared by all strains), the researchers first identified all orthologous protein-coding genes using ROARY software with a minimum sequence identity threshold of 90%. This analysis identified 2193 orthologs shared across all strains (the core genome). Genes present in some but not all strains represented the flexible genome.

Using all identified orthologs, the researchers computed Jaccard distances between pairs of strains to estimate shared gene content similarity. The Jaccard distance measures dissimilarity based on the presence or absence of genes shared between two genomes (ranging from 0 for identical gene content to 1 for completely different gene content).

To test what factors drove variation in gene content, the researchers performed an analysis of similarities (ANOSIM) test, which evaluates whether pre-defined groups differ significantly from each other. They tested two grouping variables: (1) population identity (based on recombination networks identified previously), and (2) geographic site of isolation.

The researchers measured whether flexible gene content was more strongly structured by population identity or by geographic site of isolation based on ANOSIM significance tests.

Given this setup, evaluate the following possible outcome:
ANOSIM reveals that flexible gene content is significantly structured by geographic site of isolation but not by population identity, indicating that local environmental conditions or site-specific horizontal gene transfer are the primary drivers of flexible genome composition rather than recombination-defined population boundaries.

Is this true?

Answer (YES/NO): NO